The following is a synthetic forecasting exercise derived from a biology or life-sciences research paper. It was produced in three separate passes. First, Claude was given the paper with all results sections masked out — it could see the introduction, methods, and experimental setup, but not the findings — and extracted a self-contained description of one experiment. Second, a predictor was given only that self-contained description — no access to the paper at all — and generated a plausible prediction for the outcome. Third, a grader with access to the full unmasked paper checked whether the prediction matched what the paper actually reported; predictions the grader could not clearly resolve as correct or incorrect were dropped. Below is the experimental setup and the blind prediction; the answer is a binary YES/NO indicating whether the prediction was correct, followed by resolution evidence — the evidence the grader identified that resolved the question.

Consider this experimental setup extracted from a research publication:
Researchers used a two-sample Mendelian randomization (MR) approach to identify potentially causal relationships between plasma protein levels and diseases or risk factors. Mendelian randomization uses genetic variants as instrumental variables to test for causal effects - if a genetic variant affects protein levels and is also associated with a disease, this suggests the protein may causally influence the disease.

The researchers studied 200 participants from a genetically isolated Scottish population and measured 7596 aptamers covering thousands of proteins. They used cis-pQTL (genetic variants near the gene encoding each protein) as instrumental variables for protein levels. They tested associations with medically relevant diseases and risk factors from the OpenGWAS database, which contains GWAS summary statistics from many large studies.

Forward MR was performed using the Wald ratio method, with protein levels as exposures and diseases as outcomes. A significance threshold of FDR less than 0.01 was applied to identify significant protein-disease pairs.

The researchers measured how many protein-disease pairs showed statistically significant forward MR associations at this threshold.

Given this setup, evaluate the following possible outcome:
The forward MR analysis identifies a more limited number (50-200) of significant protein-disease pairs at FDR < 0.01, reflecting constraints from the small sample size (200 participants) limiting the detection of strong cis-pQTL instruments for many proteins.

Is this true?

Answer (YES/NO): YES